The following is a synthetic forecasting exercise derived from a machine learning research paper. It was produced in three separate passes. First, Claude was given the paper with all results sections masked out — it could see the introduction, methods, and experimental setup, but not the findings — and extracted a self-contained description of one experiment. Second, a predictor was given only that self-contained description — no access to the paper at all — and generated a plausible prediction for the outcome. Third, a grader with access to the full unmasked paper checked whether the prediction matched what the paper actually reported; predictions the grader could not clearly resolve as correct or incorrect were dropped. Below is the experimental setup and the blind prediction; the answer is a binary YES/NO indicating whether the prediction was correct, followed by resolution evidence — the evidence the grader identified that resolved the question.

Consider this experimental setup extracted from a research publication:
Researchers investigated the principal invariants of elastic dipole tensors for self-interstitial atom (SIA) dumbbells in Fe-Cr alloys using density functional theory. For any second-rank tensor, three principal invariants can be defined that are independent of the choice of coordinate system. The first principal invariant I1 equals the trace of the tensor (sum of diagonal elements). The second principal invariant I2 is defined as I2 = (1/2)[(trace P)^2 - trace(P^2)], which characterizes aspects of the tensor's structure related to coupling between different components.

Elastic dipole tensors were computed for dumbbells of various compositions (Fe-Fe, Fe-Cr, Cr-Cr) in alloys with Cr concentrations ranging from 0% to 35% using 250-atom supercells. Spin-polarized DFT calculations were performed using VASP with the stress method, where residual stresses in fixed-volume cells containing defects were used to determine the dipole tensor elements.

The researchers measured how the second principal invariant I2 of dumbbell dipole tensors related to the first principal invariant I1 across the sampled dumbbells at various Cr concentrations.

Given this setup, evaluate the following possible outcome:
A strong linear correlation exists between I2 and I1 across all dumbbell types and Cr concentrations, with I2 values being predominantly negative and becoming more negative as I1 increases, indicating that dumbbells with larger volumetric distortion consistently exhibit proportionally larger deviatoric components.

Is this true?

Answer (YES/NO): NO